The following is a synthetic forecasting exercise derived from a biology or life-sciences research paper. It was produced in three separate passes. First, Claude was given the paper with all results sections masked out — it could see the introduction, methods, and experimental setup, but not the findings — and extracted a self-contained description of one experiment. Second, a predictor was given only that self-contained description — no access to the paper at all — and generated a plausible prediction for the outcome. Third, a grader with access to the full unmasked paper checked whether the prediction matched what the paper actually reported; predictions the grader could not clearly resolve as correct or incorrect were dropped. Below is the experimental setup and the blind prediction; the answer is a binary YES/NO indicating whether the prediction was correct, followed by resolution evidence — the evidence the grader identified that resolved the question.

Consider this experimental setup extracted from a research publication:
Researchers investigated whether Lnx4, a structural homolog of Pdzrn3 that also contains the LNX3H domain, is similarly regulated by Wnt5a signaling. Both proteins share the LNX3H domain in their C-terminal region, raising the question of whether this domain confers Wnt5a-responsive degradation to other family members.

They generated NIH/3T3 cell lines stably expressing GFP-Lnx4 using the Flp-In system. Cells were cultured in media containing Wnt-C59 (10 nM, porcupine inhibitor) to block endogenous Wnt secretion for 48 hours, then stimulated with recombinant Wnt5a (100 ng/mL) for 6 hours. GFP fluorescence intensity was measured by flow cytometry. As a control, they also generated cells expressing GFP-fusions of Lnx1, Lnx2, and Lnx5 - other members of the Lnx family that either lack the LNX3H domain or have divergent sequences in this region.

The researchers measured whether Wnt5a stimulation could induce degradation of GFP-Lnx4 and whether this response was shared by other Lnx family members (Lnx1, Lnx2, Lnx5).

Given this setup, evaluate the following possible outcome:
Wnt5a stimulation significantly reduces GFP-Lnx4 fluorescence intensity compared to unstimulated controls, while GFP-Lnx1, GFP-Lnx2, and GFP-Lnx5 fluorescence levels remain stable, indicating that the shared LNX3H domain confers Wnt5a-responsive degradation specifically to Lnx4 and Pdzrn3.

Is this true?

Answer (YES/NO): NO